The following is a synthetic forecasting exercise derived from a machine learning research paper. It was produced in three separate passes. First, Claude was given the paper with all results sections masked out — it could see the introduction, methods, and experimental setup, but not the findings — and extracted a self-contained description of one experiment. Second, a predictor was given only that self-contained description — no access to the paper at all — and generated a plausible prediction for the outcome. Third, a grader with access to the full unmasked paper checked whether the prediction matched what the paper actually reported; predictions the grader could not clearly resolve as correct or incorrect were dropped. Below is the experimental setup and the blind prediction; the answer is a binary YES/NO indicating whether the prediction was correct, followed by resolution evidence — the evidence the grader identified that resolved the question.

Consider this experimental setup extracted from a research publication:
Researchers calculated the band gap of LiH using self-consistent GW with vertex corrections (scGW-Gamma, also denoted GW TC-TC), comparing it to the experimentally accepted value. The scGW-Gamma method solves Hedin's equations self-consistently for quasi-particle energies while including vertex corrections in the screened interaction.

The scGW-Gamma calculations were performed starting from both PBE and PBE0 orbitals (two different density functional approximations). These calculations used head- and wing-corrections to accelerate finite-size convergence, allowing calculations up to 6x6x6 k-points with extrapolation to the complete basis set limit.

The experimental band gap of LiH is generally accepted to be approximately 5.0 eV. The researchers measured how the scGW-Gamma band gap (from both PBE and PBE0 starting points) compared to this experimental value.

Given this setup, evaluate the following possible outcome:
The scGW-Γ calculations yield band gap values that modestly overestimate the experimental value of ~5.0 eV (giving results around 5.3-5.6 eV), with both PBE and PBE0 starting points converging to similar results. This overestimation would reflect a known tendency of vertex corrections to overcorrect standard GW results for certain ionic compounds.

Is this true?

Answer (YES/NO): NO